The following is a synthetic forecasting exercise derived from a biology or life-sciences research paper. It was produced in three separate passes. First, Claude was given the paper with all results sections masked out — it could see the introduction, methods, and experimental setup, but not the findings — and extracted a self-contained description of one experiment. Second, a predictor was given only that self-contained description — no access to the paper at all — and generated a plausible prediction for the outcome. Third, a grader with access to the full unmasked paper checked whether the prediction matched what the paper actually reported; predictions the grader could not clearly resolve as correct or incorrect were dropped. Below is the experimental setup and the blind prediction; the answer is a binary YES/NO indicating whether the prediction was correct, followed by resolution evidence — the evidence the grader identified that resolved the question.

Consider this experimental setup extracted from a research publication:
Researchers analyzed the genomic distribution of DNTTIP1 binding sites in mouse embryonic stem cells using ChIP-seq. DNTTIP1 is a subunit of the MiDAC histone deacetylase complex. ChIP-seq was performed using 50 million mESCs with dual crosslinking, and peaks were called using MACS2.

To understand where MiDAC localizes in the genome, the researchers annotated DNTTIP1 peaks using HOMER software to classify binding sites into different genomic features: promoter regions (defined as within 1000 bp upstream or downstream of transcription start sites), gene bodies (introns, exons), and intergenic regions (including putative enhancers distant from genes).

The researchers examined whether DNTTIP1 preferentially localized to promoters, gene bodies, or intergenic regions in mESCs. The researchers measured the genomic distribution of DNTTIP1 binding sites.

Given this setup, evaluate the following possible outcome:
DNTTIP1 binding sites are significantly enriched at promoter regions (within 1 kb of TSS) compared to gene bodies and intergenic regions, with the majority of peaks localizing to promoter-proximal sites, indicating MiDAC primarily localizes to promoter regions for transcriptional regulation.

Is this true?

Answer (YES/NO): NO